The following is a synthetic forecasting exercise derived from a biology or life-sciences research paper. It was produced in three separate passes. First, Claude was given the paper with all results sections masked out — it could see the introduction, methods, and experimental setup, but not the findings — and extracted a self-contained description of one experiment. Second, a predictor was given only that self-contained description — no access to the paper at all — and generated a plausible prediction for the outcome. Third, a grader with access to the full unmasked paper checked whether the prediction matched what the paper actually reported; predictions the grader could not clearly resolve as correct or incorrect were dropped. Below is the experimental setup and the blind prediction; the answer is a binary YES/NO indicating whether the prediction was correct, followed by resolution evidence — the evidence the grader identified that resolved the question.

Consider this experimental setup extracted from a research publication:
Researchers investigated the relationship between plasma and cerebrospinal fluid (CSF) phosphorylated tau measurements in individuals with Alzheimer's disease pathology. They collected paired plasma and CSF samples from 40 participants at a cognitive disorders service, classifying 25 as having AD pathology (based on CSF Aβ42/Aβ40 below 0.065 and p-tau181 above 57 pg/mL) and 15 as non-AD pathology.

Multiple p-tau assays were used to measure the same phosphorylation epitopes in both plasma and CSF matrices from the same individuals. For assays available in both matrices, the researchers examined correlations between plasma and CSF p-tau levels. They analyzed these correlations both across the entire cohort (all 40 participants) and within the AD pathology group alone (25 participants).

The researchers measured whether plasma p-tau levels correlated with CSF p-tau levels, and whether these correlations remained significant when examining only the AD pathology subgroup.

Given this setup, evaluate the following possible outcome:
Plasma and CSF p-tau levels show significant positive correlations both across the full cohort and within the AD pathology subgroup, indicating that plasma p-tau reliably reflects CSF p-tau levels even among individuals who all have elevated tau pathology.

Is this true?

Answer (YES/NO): NO